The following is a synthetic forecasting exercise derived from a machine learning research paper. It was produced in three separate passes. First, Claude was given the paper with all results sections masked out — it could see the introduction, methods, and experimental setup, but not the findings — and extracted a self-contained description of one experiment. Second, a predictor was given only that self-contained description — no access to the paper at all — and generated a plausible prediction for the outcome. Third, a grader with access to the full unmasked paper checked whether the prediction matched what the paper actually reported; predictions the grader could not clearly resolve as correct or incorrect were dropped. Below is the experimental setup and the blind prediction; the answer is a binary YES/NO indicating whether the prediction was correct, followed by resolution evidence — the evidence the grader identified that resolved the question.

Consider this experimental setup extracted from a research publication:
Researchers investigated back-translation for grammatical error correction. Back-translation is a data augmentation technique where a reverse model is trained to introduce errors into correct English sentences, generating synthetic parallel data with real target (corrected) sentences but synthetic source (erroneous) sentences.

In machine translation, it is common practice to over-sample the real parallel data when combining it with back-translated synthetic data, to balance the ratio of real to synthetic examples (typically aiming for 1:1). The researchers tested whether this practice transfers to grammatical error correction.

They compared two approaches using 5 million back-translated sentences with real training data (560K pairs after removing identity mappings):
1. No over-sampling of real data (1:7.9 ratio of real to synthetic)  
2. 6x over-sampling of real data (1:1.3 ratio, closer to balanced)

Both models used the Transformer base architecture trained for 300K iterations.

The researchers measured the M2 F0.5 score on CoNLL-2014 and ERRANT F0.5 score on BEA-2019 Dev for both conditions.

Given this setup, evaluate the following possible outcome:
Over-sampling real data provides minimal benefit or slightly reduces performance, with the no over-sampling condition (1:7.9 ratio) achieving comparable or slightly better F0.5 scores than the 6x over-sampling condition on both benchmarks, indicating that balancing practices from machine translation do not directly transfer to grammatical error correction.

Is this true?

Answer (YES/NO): YES